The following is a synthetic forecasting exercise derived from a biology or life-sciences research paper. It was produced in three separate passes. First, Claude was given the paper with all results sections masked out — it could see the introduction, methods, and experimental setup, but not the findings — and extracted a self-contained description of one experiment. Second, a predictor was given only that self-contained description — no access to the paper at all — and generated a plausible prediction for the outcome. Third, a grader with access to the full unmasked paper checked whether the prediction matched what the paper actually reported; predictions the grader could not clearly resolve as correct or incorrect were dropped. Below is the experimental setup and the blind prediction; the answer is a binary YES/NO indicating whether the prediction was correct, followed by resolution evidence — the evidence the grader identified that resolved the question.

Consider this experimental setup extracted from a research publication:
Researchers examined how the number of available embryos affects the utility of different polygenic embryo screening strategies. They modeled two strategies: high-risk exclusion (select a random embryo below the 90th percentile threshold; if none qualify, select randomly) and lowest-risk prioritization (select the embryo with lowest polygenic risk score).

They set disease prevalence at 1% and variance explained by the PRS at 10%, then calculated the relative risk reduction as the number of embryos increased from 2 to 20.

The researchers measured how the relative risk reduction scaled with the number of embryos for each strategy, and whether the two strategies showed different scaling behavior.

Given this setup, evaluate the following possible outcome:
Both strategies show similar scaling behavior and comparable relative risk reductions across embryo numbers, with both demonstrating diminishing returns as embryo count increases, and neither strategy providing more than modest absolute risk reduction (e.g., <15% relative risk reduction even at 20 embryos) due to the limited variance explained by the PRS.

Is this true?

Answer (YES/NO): NO